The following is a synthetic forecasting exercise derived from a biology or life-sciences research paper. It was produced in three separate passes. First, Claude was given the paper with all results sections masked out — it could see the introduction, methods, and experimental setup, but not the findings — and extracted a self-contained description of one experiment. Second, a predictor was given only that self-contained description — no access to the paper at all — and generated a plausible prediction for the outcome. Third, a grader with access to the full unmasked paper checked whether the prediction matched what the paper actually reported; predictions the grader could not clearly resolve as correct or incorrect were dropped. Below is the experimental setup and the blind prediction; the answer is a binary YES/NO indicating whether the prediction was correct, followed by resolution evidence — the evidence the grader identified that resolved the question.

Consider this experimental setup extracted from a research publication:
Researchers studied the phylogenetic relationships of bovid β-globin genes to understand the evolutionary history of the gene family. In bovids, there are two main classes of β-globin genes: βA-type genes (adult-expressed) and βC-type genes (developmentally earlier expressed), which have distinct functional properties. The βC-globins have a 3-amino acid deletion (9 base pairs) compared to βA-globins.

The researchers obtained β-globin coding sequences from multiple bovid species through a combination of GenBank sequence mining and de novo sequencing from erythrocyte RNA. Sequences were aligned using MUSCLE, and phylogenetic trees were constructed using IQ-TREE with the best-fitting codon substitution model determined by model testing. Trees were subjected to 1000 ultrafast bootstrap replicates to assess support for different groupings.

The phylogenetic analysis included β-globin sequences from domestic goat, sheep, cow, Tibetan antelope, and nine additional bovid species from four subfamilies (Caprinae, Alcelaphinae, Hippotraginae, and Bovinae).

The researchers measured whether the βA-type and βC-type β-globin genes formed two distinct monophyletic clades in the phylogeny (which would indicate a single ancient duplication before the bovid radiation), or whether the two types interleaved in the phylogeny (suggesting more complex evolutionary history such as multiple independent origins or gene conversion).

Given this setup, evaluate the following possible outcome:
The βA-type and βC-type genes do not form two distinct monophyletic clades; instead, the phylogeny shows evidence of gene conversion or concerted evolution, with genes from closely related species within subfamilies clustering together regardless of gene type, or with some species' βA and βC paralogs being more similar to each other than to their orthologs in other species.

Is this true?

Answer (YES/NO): NO